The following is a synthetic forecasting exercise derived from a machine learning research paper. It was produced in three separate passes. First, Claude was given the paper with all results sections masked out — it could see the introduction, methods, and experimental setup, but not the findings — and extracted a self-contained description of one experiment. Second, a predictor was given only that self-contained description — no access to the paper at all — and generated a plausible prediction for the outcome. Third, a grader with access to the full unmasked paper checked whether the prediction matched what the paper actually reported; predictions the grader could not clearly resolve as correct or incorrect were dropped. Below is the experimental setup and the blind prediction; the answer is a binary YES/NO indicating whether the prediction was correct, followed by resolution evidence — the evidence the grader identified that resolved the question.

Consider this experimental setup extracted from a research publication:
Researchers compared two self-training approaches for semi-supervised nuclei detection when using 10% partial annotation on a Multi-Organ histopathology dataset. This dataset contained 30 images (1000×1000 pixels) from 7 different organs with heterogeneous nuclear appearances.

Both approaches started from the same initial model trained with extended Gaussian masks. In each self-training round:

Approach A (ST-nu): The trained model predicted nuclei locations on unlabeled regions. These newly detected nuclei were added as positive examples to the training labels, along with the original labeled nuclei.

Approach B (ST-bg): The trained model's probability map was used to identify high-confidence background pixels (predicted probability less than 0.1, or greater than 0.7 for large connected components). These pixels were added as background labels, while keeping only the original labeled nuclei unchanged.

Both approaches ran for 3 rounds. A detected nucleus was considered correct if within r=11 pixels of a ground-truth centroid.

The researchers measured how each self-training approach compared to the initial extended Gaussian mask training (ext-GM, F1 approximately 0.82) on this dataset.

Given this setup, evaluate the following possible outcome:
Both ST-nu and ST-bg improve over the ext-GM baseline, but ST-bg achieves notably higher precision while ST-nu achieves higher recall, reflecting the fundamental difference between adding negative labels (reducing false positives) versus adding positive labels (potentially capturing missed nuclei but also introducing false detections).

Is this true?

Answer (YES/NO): NO